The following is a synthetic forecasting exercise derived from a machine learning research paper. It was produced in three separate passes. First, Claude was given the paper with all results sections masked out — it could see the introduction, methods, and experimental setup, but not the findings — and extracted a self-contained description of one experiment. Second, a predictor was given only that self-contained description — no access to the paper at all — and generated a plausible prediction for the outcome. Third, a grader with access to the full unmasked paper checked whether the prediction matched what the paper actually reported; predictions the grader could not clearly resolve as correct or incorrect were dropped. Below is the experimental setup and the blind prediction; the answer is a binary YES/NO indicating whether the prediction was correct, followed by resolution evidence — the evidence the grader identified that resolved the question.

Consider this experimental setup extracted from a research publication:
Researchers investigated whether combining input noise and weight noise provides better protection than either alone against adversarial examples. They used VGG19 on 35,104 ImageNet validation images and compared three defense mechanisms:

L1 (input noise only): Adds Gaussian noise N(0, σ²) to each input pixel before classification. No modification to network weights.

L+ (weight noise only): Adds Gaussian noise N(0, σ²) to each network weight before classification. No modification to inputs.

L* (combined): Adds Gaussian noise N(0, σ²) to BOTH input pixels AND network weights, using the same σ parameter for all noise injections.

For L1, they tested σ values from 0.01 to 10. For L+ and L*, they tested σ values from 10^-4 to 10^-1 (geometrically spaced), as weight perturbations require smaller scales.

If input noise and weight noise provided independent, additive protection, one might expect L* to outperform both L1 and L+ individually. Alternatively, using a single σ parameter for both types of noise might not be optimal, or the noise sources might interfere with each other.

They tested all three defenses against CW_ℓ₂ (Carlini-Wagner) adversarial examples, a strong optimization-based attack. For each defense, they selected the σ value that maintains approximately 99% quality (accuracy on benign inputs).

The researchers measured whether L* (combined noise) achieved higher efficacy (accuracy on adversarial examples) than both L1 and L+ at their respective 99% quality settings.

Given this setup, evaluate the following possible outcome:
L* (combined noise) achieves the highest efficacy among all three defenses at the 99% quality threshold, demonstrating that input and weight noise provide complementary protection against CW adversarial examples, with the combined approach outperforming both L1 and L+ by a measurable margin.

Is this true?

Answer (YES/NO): NO